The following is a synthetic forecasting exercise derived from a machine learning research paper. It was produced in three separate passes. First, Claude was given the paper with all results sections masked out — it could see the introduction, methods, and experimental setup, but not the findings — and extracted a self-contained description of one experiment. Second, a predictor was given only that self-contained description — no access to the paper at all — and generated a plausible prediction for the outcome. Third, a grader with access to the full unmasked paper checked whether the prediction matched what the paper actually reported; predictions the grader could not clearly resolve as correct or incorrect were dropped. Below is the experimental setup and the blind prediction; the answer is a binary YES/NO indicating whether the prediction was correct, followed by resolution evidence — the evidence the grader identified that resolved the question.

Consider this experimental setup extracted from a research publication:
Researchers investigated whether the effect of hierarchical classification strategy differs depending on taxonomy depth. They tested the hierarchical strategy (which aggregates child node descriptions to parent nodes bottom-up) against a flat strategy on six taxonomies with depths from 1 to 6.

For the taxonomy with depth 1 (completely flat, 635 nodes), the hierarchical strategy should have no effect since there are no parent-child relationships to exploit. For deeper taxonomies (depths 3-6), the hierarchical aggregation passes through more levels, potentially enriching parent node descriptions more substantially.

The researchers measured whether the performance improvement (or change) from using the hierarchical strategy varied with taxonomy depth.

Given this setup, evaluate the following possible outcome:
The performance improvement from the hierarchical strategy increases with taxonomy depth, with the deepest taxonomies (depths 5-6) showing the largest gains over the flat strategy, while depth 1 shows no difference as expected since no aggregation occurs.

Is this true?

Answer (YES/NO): NO